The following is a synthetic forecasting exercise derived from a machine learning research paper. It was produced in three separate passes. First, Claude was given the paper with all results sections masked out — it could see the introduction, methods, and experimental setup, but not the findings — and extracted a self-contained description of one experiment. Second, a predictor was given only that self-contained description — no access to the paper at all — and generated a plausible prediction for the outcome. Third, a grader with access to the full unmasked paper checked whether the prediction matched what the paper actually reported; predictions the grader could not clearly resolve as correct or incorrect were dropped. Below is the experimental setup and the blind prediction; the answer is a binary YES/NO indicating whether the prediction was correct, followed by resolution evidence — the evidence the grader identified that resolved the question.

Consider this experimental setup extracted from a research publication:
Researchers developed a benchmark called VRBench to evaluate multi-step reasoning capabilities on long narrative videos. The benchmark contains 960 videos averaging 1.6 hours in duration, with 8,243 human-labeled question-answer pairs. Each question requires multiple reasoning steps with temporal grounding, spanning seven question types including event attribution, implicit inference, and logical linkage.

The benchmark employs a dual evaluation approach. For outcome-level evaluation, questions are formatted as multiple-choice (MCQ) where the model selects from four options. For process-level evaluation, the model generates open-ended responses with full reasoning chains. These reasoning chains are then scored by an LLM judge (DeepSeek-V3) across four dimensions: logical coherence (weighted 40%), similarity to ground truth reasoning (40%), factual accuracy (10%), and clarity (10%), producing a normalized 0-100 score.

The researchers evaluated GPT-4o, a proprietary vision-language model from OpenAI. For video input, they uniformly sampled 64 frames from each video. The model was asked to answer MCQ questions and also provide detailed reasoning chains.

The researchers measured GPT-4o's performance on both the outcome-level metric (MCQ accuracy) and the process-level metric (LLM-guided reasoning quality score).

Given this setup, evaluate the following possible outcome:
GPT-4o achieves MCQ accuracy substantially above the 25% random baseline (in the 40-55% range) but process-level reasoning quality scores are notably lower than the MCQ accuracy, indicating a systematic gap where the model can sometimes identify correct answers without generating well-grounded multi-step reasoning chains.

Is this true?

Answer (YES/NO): NO